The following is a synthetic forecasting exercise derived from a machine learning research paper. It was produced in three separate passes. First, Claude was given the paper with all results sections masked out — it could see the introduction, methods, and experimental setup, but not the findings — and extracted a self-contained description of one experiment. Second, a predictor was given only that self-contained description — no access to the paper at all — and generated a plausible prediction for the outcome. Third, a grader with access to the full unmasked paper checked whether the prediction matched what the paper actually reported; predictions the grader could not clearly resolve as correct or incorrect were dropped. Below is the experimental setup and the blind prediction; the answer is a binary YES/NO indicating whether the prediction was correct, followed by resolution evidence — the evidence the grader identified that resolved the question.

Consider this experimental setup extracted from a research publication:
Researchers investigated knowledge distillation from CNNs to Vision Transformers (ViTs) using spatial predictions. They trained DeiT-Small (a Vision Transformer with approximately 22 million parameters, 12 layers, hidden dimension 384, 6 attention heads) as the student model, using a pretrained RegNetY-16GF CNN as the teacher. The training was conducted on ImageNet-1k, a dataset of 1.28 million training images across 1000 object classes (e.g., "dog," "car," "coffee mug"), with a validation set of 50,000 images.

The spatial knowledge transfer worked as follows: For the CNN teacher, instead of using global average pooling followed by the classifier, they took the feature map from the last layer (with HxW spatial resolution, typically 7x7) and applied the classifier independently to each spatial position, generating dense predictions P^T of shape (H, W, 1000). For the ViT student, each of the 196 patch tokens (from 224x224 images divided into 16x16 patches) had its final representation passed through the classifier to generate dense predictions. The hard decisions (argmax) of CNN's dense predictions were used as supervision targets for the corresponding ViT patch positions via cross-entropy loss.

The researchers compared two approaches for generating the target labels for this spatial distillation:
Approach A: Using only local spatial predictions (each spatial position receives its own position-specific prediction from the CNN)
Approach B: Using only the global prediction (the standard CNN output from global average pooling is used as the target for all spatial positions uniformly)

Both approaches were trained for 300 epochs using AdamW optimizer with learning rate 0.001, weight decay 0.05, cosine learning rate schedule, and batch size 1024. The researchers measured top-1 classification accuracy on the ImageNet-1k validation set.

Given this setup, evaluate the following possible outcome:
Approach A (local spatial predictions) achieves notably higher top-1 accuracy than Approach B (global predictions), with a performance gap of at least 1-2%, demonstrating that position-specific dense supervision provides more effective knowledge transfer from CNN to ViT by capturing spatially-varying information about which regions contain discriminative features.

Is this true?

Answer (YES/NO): NO